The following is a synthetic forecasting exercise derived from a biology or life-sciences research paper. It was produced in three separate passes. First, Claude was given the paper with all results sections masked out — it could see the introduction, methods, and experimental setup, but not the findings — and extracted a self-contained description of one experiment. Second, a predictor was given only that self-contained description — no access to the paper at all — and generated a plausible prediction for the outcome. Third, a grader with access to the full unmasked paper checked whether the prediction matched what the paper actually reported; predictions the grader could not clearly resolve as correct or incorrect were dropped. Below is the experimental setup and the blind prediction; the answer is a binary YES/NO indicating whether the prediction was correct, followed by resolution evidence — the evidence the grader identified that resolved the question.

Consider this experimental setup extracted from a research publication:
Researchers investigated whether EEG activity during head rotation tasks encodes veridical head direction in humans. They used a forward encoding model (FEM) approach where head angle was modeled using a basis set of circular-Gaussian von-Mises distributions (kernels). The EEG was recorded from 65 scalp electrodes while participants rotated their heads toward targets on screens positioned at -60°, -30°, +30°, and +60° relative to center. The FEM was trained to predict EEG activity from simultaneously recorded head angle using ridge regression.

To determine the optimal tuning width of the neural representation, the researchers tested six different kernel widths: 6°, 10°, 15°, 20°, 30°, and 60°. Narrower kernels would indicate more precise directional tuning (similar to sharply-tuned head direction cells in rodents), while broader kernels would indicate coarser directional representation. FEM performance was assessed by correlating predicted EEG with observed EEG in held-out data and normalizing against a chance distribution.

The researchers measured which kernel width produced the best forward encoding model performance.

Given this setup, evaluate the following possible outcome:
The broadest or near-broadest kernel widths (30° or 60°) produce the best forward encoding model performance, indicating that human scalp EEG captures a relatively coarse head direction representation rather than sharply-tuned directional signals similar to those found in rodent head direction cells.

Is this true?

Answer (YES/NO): NO